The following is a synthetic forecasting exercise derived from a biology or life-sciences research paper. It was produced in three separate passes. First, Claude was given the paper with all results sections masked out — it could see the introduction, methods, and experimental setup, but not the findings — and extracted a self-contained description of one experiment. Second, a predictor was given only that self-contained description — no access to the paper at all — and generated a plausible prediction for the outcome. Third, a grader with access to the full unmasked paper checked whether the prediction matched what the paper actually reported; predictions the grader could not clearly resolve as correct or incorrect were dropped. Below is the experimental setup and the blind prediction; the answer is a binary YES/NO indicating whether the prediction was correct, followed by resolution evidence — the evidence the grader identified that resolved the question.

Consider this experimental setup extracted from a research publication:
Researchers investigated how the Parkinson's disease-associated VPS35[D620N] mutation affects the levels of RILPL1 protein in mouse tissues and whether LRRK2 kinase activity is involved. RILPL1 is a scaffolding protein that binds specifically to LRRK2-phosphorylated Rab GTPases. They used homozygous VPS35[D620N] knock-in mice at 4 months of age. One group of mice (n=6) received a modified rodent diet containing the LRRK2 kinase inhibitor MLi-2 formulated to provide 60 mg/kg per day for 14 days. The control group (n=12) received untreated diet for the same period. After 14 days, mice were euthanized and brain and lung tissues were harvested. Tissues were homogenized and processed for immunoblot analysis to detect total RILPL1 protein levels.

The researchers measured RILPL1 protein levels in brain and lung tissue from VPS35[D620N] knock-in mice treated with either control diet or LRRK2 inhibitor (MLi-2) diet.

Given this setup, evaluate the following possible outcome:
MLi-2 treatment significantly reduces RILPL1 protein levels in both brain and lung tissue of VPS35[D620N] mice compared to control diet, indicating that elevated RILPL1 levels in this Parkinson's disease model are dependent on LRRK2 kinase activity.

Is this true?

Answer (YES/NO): NO